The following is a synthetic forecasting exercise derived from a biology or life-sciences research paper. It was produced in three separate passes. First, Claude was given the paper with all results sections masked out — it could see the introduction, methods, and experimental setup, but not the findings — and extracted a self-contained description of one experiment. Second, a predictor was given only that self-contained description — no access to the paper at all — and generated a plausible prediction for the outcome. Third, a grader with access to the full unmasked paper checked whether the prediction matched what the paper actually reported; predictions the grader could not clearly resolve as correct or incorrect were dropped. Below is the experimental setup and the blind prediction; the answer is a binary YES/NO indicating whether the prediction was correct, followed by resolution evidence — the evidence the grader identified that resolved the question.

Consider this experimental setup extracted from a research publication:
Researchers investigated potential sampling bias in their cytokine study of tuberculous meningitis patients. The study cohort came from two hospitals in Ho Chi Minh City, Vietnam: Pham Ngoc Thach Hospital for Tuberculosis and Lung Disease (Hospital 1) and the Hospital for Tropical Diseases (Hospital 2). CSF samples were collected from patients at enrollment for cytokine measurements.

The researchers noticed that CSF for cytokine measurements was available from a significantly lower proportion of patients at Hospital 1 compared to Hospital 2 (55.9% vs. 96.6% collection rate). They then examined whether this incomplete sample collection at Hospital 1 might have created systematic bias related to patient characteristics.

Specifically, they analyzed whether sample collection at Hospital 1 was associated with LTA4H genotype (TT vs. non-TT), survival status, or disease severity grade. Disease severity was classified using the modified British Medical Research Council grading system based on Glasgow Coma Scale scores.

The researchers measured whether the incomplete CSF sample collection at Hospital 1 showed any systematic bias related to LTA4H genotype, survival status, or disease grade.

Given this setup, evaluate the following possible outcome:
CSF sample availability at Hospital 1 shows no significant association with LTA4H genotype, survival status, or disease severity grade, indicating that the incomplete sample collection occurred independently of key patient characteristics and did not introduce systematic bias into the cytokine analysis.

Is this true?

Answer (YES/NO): NO